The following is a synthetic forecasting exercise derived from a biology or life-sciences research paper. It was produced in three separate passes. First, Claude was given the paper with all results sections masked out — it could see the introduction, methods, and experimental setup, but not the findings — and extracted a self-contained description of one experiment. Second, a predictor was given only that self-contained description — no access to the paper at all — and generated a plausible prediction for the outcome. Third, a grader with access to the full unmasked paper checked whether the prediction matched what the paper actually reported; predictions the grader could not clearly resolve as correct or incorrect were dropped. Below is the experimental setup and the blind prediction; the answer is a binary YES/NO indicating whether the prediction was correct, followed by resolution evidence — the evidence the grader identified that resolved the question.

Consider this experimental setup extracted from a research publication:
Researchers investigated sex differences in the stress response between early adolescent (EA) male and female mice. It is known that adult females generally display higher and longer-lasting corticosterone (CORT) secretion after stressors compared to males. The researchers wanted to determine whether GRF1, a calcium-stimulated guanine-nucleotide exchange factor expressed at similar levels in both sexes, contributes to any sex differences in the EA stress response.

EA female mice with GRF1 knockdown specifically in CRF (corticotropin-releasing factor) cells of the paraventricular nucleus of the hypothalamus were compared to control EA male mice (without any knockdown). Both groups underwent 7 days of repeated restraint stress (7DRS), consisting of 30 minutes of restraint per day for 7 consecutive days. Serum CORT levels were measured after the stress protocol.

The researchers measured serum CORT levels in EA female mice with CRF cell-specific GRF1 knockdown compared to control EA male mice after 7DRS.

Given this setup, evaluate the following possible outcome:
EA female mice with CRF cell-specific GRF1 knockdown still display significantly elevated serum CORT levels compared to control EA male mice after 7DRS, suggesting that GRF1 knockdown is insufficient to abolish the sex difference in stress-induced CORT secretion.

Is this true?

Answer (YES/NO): NO